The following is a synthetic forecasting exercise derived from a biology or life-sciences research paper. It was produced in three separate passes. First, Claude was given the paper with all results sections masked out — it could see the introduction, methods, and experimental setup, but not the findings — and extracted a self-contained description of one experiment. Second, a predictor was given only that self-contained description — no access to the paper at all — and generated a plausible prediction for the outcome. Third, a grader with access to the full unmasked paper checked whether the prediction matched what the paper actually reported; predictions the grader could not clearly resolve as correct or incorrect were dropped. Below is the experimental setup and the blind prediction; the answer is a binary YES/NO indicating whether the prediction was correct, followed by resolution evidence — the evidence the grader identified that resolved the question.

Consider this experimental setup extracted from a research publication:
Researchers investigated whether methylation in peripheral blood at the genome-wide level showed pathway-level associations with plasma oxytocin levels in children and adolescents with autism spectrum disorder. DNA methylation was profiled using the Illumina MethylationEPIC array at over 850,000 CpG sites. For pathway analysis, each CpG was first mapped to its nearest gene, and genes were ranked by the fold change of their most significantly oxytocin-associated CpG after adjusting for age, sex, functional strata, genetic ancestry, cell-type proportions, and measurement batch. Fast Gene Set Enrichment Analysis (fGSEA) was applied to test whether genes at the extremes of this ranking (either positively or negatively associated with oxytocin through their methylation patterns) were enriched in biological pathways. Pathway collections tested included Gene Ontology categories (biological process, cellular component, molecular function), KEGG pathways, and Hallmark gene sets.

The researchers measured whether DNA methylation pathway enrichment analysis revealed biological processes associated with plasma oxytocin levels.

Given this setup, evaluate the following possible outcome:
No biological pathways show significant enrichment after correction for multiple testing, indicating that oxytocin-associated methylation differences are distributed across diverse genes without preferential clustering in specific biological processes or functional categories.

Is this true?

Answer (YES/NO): NO